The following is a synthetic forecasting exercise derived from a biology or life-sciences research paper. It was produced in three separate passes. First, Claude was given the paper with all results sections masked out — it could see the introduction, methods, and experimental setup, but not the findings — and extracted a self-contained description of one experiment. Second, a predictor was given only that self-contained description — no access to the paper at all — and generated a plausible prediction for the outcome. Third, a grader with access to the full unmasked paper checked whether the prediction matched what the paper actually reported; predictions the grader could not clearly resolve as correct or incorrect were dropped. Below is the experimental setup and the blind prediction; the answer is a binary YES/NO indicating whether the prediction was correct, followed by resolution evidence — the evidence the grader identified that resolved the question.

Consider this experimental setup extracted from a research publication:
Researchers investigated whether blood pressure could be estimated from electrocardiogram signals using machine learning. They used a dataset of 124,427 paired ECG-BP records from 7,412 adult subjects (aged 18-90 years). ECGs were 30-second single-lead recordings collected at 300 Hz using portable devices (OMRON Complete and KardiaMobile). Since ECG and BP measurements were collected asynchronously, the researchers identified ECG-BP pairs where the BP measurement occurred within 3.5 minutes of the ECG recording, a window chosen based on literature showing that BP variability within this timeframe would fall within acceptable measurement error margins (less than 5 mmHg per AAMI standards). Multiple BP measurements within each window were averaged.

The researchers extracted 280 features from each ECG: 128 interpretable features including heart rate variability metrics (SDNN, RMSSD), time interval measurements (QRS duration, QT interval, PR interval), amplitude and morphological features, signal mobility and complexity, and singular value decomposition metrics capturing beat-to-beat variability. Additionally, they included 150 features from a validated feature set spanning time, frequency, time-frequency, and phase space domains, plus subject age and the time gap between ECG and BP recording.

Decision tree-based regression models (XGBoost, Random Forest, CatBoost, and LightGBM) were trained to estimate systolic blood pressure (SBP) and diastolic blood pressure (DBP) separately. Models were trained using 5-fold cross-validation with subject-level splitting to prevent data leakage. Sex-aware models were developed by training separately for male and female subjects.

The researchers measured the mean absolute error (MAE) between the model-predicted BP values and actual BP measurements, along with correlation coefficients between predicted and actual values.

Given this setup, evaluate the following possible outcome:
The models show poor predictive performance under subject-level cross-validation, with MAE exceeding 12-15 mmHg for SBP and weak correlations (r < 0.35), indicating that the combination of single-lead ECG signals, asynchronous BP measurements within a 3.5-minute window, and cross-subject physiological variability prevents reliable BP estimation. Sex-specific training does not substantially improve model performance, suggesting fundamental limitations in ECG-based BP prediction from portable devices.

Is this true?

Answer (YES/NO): NO